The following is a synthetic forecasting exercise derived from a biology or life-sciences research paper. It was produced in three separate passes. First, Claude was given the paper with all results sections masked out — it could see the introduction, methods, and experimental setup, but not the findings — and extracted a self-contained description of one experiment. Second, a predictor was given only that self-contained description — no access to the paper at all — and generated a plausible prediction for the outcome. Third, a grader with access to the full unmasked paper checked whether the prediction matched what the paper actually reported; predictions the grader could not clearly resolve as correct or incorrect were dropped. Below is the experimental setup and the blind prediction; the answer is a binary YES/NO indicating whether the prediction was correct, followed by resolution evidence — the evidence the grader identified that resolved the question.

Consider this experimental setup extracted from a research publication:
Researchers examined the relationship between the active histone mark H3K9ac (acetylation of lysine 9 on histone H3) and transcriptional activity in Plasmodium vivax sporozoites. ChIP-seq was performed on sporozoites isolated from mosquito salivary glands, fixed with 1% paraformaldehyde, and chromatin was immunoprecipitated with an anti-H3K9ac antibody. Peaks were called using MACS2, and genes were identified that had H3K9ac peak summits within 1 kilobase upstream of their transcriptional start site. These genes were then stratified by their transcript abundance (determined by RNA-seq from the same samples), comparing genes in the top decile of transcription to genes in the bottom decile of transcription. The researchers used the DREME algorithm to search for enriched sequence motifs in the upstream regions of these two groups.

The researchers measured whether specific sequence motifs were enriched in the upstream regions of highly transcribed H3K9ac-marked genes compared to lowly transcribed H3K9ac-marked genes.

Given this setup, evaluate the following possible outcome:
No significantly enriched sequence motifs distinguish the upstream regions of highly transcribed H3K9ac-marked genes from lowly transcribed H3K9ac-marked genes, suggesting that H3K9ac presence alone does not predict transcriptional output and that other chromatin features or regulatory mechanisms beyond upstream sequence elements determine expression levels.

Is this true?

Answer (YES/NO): NO